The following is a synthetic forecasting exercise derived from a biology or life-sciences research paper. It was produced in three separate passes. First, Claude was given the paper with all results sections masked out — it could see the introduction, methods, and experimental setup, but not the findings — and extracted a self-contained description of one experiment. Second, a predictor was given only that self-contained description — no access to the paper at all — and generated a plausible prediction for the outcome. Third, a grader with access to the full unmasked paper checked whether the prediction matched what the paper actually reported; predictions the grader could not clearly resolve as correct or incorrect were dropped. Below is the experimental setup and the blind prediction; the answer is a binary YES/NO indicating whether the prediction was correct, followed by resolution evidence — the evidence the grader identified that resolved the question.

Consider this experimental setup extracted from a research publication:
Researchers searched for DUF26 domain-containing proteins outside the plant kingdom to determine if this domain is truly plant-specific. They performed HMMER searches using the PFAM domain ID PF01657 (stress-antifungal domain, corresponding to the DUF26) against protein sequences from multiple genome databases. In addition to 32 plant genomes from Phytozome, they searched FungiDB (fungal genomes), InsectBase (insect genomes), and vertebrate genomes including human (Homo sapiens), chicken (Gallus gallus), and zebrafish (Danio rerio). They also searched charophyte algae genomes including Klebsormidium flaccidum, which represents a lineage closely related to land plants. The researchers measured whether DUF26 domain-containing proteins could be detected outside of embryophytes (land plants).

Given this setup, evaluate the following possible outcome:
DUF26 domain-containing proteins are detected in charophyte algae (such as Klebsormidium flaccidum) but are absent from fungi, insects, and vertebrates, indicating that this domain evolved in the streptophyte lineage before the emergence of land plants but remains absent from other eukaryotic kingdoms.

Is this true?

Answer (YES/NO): NO